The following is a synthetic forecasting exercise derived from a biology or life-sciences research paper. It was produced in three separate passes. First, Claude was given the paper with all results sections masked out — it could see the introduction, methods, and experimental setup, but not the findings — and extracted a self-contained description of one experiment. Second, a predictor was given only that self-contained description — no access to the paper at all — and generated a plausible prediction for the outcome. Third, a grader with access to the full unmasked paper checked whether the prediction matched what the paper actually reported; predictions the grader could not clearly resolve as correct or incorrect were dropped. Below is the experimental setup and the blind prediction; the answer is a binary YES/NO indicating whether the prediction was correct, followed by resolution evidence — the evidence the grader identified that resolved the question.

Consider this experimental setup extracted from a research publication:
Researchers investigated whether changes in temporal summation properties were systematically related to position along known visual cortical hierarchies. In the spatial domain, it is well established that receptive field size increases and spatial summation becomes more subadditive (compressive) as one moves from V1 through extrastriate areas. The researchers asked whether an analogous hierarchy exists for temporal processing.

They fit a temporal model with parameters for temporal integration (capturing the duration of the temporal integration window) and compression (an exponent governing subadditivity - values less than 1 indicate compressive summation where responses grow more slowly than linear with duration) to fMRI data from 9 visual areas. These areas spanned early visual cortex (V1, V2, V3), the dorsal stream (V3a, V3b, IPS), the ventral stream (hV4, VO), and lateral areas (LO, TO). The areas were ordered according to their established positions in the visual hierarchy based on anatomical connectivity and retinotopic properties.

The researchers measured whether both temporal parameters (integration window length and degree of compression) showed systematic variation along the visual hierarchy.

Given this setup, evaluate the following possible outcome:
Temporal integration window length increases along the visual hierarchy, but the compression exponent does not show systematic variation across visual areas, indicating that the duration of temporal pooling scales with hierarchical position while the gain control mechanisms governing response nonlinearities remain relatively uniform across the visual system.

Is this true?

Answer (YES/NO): NO